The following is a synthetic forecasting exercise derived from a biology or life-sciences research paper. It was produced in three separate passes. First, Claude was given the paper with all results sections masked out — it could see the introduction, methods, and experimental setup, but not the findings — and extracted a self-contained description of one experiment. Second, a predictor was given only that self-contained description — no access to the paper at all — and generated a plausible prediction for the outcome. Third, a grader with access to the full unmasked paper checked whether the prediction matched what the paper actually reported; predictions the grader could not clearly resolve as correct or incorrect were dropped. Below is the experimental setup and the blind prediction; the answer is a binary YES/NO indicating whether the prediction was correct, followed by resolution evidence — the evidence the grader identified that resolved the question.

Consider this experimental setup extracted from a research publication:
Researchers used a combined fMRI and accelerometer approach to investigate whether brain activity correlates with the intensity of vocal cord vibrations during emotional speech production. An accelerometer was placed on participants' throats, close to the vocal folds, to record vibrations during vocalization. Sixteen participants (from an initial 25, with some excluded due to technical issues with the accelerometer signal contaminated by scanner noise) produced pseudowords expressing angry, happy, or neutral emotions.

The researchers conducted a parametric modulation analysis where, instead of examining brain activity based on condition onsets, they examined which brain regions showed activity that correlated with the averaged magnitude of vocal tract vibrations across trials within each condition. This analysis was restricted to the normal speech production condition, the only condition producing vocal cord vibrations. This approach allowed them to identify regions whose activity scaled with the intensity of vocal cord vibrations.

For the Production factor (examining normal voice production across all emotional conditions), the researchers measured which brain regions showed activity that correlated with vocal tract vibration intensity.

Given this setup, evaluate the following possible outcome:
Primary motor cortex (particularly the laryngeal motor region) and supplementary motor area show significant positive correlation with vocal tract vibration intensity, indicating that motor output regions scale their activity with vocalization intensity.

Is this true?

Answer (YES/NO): NO